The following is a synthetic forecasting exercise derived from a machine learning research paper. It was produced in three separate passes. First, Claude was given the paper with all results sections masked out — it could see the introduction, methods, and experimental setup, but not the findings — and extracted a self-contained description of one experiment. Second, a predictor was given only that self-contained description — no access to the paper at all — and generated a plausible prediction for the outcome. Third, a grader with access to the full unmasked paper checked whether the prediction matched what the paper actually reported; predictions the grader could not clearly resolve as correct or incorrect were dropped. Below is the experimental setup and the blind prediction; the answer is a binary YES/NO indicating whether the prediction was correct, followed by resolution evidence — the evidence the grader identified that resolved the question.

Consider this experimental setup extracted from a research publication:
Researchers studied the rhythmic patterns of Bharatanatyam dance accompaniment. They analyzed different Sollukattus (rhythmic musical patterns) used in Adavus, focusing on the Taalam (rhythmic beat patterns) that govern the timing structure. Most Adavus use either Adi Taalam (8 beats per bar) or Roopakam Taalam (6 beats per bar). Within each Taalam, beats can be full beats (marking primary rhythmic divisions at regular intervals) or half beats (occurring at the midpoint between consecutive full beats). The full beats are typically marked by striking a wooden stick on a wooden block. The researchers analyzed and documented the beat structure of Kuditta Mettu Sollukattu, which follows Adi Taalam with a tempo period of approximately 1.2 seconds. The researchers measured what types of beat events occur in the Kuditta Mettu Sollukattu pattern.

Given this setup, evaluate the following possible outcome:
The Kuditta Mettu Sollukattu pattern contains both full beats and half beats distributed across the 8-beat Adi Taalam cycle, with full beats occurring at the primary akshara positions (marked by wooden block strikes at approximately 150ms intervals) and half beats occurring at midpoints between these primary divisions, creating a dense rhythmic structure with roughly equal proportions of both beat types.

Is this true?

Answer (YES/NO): NO